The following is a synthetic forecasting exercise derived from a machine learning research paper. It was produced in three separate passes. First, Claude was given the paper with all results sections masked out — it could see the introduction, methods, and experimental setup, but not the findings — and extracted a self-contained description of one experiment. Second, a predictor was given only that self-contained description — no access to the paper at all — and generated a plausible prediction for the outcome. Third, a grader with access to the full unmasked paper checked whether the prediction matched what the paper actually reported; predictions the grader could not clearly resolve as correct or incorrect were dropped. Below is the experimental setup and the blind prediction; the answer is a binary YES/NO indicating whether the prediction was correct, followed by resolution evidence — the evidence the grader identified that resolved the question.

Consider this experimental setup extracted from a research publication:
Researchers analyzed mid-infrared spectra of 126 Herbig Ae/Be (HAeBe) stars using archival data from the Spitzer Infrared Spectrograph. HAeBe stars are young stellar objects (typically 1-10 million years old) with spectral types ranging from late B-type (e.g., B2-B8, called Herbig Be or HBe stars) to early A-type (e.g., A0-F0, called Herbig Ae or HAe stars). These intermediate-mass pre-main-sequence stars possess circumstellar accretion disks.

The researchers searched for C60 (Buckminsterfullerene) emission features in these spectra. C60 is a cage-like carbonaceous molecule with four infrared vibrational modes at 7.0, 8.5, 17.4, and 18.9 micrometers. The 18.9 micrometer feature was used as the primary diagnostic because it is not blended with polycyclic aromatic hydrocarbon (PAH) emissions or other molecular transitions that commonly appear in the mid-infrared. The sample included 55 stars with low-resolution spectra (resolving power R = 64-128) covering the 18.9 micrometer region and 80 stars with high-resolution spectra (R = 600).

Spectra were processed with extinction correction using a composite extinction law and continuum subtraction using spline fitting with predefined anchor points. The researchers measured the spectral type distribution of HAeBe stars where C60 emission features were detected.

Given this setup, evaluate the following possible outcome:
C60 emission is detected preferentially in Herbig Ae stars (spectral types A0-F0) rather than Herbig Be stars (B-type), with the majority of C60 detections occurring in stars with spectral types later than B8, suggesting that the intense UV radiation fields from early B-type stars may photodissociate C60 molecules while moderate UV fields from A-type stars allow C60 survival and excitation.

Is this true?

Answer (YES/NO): NO